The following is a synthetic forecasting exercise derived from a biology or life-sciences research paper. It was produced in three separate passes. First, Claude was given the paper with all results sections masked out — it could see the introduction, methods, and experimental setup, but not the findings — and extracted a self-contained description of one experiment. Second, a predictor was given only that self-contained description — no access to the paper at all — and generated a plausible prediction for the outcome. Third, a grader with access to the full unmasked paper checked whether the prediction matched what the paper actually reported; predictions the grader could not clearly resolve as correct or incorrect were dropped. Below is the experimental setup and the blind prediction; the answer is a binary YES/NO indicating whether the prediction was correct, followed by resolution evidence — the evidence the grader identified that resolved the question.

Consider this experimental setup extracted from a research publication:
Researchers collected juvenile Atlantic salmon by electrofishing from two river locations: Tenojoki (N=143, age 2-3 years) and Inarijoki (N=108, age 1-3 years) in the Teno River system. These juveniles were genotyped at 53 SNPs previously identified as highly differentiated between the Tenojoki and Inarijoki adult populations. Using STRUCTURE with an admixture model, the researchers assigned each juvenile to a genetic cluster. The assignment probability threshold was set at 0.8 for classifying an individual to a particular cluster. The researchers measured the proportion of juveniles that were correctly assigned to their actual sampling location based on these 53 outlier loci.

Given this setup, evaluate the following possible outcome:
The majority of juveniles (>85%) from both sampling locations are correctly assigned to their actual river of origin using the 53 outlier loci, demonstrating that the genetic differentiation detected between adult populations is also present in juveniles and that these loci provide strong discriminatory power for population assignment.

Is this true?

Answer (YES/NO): YES